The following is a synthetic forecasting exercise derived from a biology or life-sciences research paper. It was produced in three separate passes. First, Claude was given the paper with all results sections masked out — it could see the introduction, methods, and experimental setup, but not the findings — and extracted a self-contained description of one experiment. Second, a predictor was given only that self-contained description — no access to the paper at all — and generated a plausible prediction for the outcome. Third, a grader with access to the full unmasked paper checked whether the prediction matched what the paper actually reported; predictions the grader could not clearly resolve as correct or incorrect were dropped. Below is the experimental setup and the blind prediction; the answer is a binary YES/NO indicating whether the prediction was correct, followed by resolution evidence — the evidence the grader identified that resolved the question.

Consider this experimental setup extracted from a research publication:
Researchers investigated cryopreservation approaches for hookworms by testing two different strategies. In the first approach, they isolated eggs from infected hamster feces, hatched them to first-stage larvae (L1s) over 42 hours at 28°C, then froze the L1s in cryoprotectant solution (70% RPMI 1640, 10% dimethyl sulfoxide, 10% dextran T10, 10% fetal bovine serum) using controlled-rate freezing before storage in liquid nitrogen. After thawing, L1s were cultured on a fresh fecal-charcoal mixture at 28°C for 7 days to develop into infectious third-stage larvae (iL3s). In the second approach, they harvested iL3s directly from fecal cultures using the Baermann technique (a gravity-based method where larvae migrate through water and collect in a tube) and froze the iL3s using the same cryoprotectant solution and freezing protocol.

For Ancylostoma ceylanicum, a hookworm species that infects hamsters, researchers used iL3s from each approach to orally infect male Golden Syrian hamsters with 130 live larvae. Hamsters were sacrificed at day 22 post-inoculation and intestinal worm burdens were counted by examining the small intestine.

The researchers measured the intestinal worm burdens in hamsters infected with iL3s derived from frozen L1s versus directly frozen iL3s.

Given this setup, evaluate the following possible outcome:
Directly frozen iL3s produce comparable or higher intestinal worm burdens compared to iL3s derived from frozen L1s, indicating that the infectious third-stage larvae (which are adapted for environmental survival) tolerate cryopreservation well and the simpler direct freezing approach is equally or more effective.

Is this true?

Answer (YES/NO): NO